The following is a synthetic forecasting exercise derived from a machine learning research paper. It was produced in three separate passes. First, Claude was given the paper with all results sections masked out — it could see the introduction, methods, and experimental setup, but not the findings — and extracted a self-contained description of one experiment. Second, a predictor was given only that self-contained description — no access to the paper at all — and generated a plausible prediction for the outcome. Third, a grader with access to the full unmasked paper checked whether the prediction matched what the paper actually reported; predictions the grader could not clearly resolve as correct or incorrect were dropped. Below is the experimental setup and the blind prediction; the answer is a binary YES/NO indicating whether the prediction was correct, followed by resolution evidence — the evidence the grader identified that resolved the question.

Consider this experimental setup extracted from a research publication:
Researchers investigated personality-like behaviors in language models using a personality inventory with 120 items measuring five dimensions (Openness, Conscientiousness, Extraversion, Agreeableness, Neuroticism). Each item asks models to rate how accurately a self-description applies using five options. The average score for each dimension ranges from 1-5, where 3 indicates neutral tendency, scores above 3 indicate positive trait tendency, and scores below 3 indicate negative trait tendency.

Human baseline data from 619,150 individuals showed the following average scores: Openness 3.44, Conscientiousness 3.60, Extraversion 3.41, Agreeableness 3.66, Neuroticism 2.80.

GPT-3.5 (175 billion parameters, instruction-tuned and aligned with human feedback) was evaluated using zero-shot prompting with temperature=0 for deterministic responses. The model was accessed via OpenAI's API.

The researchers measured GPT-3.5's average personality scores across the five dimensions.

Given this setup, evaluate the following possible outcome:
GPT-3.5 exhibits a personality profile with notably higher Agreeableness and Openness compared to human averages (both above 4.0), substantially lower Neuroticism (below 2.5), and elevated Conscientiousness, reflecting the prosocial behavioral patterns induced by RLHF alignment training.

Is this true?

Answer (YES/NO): NO